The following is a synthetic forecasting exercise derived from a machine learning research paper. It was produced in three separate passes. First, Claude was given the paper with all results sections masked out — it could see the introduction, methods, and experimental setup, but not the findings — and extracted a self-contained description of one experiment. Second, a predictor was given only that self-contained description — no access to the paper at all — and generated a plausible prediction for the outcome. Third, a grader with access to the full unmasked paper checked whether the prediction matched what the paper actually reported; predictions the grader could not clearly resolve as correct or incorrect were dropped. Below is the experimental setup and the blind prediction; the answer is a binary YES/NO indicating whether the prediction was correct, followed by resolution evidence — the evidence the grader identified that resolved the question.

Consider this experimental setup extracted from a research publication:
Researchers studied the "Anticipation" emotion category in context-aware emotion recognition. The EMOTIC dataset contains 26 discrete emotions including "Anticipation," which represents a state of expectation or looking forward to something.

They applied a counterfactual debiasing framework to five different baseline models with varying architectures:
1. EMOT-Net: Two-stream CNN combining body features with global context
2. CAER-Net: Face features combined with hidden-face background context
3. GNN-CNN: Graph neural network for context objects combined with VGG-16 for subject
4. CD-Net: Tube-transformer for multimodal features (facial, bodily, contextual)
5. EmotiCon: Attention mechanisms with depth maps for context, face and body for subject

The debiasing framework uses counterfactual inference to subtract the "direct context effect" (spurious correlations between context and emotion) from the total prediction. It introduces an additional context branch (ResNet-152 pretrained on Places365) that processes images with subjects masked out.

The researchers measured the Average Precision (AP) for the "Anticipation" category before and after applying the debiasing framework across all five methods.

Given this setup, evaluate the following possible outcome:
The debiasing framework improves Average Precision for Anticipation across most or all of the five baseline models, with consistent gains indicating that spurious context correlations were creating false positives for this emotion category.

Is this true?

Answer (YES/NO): YES